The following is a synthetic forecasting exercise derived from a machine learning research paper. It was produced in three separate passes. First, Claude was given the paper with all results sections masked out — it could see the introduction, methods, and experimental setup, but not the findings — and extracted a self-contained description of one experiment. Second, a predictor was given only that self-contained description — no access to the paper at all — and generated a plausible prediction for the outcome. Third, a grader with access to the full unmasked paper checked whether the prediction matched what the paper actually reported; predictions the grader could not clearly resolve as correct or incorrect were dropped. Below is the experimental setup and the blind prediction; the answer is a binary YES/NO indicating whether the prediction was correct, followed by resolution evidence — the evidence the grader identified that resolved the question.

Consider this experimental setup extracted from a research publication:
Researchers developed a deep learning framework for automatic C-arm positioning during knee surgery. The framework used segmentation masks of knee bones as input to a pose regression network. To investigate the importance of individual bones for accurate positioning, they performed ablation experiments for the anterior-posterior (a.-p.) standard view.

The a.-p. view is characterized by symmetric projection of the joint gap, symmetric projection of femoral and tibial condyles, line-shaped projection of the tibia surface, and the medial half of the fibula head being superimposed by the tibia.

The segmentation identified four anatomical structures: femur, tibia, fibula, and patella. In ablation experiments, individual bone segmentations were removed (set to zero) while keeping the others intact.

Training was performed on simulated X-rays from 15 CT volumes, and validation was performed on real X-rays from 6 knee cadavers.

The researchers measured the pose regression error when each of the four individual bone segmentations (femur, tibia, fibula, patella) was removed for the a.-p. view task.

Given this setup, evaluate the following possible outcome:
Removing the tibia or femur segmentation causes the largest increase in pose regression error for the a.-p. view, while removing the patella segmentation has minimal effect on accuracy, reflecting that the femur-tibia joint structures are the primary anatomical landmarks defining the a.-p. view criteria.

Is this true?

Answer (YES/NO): NO